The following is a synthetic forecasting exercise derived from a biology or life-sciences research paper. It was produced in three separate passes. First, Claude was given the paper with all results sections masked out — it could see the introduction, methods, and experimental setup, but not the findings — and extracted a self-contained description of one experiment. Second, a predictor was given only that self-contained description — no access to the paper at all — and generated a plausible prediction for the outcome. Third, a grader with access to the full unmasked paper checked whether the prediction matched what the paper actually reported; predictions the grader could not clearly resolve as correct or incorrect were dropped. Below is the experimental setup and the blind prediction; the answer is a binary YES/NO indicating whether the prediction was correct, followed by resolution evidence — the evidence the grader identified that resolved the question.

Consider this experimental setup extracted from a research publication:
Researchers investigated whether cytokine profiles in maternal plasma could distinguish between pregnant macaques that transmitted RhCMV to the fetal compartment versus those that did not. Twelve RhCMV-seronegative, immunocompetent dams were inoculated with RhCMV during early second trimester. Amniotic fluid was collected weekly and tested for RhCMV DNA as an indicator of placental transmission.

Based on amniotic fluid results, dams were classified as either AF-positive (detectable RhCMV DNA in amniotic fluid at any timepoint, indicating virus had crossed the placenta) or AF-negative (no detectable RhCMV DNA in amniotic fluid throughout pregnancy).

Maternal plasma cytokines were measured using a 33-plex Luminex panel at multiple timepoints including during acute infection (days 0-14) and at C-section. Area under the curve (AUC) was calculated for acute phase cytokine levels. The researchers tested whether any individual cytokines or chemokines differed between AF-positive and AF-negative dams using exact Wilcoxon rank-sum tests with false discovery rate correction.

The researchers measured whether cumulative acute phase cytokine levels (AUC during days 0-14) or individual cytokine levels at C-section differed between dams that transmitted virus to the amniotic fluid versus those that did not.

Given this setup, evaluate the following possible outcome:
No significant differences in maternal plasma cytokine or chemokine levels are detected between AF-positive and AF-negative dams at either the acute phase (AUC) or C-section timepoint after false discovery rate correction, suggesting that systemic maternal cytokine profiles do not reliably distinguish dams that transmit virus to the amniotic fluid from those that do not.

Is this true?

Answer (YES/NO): YES